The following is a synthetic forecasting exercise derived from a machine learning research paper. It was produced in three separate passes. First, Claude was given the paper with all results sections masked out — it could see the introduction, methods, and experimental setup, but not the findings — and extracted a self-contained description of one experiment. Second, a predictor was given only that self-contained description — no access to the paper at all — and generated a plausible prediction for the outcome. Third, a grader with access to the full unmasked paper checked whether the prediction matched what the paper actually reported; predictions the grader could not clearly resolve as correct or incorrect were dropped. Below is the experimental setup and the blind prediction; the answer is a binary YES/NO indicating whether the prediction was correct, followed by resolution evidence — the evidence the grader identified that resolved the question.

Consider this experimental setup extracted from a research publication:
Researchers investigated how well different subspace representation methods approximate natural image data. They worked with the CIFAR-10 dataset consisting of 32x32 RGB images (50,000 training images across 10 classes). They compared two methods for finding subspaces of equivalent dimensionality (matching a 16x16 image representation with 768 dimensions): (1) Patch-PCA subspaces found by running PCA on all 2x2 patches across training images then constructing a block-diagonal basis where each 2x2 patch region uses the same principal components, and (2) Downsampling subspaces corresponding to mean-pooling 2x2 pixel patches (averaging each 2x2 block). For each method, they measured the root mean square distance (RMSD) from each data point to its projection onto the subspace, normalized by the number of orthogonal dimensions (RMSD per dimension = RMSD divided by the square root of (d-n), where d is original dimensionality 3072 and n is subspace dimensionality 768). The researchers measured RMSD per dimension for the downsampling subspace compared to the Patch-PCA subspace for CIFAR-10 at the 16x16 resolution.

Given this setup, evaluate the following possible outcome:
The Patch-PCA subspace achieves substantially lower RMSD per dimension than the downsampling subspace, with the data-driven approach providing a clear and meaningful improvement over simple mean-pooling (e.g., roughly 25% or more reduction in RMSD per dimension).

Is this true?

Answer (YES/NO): NO